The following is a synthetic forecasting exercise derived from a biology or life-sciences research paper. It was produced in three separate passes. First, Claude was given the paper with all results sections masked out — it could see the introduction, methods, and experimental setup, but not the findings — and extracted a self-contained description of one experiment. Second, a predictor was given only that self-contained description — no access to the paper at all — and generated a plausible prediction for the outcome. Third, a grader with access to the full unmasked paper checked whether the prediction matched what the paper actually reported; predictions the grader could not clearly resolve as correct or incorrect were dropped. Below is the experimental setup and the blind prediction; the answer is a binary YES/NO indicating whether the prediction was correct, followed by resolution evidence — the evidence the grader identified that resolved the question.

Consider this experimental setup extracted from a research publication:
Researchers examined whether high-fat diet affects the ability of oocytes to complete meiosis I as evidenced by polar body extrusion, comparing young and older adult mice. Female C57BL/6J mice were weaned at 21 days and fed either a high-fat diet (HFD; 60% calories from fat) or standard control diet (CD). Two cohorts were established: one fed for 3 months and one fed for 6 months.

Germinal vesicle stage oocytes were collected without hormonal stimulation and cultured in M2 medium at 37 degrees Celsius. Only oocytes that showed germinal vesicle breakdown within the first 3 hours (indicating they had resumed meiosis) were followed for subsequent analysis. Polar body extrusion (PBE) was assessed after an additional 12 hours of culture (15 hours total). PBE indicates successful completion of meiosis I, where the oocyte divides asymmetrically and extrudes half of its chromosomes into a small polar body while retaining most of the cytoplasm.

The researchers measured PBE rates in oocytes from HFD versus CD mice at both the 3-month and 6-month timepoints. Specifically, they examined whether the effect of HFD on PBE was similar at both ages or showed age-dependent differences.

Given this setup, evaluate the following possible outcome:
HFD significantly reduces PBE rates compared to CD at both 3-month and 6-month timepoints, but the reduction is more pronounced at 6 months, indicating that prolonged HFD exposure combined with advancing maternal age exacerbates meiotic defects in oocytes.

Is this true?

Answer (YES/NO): NO